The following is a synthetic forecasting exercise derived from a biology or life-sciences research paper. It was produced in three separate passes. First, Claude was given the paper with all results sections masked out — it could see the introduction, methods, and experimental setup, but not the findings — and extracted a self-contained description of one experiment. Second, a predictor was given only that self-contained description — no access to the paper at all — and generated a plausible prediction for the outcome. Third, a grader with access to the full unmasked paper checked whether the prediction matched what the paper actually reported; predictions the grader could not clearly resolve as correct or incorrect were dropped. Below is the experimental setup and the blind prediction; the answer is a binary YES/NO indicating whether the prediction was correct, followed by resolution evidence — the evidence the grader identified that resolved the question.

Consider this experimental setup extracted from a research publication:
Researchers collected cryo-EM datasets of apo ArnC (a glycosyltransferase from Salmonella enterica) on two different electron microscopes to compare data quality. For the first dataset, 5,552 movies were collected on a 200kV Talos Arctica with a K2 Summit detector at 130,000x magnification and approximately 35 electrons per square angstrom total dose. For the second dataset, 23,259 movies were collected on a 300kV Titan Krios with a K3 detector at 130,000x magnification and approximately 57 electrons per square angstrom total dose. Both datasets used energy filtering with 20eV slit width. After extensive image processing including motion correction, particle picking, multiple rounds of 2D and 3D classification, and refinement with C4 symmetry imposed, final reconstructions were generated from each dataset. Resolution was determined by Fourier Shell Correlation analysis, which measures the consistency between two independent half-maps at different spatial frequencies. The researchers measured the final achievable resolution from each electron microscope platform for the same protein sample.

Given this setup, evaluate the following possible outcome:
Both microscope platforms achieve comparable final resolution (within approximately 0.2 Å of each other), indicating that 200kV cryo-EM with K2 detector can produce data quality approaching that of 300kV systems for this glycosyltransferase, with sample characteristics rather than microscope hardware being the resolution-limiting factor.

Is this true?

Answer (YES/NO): YES